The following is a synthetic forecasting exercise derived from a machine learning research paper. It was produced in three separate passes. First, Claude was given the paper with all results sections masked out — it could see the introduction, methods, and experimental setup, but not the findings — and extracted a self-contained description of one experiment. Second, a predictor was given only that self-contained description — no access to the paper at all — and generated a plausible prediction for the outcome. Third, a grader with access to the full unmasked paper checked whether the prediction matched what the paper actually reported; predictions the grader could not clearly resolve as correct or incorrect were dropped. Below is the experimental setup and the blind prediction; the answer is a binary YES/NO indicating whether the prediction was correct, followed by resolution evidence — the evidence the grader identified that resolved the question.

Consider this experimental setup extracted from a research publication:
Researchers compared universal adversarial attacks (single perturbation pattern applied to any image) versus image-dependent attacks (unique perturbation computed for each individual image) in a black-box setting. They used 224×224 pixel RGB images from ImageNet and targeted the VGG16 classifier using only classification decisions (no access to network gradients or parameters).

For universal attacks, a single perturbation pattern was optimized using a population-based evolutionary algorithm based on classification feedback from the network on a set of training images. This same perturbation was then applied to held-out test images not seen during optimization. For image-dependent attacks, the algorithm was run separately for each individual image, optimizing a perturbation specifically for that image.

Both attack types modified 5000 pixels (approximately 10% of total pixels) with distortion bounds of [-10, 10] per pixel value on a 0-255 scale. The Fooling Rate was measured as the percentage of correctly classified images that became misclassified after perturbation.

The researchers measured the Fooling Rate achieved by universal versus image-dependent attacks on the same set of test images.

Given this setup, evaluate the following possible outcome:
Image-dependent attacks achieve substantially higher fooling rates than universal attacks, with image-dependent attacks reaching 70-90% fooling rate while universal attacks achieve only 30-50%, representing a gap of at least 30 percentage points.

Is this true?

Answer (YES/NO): NO